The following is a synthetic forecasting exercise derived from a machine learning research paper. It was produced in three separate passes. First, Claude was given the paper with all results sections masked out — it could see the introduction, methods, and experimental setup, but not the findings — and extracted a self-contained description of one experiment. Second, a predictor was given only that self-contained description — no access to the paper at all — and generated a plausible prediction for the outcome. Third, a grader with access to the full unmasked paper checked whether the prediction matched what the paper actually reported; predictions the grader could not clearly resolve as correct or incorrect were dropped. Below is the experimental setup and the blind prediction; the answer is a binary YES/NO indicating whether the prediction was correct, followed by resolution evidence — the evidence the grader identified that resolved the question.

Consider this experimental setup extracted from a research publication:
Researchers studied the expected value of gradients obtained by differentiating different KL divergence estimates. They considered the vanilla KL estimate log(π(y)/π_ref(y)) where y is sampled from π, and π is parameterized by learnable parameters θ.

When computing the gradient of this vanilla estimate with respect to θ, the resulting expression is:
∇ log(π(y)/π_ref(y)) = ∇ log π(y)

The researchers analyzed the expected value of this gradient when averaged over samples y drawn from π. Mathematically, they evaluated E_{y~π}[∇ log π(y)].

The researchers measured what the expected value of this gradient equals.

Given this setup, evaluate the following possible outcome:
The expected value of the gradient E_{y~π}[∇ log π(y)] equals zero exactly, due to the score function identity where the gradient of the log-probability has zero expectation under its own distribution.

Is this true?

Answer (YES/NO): YES